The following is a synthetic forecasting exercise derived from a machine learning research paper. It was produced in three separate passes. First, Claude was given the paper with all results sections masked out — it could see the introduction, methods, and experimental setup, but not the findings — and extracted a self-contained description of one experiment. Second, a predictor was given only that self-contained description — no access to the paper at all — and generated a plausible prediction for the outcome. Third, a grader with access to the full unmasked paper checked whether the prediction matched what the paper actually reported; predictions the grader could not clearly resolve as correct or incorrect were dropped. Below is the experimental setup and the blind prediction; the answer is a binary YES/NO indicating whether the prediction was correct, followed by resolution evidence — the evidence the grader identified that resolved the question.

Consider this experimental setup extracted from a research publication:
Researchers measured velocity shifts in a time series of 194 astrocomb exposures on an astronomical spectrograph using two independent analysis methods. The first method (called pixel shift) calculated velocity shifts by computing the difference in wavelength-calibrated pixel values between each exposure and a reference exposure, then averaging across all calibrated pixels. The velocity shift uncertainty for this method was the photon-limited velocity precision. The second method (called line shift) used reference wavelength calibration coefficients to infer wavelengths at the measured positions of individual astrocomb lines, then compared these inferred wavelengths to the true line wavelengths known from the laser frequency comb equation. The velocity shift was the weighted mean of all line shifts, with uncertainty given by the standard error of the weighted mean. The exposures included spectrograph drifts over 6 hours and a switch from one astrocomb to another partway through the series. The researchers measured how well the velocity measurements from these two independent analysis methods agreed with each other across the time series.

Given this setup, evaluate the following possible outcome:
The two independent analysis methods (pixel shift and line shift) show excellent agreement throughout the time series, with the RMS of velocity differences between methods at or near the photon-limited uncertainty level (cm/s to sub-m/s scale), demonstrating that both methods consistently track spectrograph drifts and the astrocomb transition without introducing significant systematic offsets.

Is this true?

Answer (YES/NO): YES